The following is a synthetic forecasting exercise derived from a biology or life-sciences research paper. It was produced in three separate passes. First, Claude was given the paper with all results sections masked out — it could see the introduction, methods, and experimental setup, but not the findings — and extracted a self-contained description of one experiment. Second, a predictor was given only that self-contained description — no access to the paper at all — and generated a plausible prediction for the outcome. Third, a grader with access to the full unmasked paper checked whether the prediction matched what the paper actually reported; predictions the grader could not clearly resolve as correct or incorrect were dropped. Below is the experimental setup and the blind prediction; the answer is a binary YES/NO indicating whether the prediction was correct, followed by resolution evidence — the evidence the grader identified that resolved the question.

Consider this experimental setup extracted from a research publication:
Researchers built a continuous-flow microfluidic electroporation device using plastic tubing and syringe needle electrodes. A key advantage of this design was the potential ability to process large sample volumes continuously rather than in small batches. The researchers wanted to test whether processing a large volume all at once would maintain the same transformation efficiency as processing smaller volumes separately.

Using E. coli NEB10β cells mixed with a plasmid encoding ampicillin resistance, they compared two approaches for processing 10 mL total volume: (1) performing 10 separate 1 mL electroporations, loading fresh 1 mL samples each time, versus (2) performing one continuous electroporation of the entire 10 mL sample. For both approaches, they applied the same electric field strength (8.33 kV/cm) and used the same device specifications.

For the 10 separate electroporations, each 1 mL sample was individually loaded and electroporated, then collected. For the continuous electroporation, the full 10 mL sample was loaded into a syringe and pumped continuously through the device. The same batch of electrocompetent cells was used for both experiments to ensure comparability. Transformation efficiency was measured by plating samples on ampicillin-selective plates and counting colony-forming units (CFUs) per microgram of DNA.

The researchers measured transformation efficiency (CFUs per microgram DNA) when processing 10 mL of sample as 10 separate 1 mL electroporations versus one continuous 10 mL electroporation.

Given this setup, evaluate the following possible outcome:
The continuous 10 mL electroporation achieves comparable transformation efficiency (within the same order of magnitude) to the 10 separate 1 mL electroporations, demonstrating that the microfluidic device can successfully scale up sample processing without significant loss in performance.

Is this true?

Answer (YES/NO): YES